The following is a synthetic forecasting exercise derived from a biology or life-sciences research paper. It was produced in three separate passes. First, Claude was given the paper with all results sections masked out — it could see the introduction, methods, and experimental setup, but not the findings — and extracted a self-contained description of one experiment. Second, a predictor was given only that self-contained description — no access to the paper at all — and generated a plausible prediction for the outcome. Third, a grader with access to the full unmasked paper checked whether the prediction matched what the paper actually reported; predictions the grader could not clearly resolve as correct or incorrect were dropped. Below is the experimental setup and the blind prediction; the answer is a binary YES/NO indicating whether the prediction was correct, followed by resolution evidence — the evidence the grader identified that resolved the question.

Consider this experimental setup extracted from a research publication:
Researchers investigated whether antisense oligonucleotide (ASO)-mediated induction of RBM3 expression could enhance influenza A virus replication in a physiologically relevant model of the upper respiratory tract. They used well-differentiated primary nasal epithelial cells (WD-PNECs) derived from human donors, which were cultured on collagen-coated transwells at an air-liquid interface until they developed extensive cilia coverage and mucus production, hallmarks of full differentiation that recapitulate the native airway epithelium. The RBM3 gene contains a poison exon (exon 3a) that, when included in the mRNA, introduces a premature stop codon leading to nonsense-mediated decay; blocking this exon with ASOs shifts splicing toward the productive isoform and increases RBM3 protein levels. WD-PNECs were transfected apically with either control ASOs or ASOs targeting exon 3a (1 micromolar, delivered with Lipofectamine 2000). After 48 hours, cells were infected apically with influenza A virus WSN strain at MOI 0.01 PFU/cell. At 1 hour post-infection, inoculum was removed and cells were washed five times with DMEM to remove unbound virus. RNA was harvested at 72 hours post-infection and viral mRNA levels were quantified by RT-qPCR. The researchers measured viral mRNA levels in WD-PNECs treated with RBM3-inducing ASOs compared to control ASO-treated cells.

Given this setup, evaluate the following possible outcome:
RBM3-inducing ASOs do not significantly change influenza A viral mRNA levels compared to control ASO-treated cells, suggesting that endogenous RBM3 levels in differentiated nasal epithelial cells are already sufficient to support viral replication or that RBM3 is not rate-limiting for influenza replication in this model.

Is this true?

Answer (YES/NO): NO